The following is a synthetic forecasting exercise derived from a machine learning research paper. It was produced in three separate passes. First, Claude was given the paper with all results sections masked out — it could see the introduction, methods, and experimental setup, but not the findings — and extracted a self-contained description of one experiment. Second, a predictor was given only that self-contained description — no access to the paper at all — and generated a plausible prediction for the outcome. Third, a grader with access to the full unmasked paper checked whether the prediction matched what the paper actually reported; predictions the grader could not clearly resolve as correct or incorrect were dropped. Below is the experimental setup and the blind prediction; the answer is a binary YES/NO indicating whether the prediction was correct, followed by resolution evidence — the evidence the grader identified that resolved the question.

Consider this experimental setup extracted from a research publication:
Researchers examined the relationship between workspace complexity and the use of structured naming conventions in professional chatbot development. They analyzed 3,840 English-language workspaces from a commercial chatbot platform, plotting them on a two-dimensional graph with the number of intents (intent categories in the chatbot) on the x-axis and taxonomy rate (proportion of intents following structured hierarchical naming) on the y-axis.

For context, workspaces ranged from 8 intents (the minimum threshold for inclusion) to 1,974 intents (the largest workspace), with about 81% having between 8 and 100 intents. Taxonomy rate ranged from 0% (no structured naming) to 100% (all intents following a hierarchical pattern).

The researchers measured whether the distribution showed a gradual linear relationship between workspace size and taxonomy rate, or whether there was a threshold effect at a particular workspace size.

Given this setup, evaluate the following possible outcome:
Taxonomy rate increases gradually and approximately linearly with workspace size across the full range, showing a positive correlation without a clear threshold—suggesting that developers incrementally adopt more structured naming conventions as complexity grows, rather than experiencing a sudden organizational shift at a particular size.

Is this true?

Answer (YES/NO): NO